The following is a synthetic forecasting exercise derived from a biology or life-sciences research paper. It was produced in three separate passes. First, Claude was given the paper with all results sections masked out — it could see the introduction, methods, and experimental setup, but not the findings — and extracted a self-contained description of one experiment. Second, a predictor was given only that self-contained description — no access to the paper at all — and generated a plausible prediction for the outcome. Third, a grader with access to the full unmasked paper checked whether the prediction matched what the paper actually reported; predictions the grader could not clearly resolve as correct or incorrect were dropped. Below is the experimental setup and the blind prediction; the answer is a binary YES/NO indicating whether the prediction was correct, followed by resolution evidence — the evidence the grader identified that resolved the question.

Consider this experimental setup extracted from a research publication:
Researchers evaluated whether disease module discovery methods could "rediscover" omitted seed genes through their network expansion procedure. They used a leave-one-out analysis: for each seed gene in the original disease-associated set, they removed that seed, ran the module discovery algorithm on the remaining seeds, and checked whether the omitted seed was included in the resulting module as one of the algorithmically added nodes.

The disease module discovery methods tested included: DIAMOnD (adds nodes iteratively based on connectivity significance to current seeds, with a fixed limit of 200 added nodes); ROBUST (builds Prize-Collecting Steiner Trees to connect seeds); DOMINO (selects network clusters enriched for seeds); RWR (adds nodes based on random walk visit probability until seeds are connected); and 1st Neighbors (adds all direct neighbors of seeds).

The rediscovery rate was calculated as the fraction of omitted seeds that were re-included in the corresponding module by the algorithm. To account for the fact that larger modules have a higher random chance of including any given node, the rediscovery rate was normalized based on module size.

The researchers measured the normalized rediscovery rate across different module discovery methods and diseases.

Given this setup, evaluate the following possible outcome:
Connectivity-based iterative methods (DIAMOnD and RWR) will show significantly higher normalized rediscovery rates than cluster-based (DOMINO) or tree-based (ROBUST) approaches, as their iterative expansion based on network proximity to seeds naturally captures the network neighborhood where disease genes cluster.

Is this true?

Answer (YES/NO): NO